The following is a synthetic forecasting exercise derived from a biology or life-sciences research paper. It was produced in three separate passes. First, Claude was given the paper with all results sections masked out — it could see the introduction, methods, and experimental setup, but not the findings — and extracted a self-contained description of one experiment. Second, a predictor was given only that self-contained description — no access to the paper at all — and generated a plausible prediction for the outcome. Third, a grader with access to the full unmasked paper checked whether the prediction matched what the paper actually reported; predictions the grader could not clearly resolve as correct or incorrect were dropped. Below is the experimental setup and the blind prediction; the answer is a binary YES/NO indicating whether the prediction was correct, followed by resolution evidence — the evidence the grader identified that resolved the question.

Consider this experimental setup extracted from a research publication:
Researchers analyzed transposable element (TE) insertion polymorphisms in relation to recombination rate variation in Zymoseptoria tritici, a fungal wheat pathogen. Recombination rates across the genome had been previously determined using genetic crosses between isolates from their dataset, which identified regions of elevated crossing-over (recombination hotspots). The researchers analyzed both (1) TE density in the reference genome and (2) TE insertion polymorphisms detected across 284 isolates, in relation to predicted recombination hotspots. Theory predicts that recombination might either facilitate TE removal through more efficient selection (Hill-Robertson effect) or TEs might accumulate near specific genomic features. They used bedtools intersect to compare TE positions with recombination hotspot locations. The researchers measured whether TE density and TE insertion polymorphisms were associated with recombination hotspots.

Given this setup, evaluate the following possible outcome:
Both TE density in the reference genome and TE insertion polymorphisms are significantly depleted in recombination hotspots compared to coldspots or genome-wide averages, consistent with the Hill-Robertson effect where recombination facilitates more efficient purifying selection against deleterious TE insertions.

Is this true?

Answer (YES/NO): NO